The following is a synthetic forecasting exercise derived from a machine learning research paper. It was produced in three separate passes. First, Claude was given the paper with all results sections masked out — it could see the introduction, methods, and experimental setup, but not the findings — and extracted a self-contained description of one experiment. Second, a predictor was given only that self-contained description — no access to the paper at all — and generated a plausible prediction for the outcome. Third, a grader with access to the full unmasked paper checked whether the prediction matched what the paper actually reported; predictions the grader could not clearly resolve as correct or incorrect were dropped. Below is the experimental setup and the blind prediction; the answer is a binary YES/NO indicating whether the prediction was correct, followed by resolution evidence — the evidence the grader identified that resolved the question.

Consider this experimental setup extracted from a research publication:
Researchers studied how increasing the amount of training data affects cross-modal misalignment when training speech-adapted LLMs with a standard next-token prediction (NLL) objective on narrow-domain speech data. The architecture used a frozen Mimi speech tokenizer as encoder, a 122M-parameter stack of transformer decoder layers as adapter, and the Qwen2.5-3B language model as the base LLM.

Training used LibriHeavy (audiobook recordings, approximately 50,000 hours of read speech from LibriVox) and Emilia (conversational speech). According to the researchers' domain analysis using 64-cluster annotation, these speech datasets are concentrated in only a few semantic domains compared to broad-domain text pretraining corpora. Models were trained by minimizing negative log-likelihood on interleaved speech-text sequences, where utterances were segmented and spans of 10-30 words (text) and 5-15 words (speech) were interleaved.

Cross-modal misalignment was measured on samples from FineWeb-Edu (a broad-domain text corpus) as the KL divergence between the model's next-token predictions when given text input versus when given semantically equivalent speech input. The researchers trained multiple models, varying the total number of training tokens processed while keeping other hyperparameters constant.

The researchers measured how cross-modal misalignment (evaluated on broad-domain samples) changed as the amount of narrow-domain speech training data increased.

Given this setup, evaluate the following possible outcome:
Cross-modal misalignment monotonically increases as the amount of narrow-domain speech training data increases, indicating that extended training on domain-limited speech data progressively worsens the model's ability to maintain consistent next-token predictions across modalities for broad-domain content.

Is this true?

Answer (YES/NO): YES